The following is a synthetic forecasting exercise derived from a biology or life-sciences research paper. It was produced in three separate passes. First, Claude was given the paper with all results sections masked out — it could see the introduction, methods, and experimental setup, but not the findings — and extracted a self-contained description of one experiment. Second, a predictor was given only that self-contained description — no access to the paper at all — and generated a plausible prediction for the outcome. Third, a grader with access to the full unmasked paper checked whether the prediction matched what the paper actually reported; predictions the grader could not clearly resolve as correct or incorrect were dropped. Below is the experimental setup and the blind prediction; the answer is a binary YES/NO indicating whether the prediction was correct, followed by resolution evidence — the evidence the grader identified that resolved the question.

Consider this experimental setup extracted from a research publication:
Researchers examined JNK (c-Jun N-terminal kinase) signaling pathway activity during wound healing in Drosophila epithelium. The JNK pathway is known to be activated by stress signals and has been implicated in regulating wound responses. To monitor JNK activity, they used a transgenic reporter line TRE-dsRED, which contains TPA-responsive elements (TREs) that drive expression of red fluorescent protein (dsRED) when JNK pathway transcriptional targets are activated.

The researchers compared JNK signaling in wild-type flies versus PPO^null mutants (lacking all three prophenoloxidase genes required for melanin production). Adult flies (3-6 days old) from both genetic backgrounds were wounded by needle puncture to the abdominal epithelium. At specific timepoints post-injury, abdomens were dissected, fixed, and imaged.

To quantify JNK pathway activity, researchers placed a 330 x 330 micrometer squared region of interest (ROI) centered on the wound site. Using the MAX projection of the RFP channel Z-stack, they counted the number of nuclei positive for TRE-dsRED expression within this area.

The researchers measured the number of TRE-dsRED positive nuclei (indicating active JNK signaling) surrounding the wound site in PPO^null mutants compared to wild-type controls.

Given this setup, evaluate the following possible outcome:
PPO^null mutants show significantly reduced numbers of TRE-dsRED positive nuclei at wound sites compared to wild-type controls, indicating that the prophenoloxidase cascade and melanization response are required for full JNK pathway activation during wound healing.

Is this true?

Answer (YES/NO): NO